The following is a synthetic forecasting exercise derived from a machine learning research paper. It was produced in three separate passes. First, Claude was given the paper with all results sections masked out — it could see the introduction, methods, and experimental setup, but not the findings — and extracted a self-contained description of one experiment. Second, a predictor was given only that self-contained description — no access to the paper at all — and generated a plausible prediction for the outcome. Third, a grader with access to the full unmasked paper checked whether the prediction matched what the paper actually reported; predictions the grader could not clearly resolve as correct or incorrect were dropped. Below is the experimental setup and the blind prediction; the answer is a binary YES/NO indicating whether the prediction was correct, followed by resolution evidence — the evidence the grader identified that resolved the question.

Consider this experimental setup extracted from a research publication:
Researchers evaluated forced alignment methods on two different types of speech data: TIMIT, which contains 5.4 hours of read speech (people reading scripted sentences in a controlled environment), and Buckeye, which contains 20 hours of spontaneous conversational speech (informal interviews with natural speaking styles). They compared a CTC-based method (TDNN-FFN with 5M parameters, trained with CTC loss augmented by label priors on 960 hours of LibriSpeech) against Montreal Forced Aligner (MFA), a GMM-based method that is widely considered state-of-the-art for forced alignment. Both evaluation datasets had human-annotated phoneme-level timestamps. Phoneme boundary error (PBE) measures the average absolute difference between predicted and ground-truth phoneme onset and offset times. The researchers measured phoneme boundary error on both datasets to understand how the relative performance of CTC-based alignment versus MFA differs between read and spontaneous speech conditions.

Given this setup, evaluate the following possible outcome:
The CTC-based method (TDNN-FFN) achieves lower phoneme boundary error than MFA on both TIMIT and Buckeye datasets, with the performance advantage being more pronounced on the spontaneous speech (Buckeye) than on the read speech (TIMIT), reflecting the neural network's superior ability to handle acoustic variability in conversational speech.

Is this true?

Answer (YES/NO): NO